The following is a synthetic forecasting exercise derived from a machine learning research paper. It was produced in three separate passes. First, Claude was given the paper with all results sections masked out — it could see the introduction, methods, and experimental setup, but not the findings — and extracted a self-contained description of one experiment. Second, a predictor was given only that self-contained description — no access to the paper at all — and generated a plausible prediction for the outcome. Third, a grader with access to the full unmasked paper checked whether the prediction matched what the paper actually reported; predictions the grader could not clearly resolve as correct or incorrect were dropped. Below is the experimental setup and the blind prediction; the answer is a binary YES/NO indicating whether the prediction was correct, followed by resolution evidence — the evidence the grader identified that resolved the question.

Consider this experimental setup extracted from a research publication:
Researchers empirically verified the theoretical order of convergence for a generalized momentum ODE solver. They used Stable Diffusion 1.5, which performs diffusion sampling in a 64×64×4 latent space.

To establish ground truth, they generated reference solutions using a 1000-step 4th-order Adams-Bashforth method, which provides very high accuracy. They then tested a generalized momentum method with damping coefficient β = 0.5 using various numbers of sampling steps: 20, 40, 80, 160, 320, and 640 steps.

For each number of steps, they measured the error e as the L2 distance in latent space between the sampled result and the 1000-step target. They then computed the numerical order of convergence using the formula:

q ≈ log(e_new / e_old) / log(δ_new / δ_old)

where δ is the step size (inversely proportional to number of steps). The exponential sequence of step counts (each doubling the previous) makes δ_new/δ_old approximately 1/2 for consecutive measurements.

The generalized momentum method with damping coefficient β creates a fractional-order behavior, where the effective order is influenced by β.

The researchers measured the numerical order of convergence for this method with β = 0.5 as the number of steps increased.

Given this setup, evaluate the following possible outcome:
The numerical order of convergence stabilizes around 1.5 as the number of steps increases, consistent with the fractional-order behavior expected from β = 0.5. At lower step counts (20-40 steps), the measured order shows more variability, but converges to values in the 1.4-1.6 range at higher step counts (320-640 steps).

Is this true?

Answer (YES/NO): NO